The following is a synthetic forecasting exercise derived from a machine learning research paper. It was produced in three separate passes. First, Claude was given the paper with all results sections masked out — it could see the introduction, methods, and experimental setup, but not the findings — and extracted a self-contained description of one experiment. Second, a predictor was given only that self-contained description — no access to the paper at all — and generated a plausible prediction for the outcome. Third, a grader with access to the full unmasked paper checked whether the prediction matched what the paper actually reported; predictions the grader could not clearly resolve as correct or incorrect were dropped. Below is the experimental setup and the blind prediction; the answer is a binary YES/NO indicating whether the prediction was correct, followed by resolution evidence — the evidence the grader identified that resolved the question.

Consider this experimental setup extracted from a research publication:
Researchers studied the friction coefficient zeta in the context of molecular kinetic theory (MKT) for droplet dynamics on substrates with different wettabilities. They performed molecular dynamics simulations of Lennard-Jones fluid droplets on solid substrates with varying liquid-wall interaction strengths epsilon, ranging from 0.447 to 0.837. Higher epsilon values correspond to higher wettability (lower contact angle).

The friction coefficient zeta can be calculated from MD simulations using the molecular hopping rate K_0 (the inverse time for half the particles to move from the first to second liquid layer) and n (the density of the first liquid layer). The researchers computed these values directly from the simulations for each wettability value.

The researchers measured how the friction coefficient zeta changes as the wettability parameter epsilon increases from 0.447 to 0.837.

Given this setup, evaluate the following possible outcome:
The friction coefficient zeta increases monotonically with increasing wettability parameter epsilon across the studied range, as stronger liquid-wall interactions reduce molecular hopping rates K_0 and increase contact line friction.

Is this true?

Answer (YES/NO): YES